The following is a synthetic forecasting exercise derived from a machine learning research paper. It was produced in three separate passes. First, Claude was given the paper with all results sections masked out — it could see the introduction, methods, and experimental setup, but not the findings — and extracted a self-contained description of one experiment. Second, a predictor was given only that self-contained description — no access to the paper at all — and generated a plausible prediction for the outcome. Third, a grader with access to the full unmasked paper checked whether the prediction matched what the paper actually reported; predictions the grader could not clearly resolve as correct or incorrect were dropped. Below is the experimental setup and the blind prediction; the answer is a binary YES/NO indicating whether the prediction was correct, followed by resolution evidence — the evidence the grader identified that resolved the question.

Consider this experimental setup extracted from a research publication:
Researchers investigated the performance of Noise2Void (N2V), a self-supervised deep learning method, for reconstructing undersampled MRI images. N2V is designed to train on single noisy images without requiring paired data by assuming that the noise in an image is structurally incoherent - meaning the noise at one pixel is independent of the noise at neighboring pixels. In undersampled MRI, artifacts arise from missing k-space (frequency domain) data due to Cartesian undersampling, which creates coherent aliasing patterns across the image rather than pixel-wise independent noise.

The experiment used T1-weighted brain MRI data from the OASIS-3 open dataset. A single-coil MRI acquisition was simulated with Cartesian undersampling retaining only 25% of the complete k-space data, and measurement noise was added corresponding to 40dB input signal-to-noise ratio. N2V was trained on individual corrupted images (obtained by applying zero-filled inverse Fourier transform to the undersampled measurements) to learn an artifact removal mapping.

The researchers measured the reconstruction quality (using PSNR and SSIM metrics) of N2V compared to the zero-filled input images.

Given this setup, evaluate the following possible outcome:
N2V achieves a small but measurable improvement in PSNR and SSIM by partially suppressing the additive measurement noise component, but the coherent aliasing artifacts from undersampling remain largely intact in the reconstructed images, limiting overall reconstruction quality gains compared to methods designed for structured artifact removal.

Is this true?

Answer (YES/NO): NO